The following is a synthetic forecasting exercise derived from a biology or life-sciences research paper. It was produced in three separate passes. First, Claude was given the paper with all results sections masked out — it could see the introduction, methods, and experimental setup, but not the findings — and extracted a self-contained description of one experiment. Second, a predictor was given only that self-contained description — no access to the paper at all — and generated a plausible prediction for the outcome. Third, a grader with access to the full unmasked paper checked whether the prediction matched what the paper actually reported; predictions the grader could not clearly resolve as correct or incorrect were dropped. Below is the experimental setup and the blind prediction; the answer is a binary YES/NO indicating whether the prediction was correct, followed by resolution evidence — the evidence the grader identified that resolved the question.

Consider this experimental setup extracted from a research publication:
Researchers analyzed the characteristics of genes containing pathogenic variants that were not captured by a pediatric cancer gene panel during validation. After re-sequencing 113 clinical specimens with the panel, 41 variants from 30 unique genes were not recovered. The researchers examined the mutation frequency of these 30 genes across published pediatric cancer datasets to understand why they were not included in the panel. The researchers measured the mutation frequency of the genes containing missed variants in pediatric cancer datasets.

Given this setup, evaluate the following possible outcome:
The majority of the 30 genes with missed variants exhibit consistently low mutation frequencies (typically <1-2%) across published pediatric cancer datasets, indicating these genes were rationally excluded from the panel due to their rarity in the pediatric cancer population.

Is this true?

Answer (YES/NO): YES